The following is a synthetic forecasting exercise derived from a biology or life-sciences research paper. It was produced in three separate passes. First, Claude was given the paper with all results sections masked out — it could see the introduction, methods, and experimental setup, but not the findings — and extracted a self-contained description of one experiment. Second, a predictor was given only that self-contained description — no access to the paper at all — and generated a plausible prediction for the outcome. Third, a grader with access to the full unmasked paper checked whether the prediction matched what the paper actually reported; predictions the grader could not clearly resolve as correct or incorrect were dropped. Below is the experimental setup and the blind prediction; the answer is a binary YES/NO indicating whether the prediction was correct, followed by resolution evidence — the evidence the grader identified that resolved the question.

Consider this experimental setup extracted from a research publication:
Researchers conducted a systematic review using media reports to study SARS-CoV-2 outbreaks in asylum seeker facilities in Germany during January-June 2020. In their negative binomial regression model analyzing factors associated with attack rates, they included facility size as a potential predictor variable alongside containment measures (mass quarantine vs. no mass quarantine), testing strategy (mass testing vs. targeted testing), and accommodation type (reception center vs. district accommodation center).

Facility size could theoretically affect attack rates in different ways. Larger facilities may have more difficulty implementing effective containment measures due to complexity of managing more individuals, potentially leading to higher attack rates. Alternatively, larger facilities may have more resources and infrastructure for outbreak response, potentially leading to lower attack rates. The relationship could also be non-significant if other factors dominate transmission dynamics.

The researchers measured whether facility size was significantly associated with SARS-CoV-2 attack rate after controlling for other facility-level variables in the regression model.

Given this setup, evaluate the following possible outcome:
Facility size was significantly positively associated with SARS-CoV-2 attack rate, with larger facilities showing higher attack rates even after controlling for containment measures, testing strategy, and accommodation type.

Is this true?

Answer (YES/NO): NO